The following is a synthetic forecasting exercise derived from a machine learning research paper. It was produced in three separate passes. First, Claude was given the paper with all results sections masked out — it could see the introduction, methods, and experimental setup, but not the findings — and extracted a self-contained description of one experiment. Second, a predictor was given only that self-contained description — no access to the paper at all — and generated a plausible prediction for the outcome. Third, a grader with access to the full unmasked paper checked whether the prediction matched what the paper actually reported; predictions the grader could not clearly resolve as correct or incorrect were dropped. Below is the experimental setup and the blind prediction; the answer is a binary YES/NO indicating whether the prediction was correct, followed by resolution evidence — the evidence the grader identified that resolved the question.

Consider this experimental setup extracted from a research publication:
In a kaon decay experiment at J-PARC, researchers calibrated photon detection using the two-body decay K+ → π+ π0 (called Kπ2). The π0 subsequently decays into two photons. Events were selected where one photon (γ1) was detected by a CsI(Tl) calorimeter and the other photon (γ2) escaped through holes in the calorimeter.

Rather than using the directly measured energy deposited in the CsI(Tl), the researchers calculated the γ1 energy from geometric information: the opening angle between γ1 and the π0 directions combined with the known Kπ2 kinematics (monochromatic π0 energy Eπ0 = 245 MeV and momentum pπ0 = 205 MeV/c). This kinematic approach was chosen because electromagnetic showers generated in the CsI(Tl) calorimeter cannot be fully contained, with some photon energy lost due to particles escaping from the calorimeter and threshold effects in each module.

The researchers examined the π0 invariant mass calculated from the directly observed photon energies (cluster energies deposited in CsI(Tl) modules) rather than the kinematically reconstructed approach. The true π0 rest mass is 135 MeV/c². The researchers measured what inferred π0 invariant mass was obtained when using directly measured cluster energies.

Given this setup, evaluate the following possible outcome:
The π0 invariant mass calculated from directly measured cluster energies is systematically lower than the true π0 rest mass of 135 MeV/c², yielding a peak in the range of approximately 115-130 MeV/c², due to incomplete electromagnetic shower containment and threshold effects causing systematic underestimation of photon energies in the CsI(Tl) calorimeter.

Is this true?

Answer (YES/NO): NO